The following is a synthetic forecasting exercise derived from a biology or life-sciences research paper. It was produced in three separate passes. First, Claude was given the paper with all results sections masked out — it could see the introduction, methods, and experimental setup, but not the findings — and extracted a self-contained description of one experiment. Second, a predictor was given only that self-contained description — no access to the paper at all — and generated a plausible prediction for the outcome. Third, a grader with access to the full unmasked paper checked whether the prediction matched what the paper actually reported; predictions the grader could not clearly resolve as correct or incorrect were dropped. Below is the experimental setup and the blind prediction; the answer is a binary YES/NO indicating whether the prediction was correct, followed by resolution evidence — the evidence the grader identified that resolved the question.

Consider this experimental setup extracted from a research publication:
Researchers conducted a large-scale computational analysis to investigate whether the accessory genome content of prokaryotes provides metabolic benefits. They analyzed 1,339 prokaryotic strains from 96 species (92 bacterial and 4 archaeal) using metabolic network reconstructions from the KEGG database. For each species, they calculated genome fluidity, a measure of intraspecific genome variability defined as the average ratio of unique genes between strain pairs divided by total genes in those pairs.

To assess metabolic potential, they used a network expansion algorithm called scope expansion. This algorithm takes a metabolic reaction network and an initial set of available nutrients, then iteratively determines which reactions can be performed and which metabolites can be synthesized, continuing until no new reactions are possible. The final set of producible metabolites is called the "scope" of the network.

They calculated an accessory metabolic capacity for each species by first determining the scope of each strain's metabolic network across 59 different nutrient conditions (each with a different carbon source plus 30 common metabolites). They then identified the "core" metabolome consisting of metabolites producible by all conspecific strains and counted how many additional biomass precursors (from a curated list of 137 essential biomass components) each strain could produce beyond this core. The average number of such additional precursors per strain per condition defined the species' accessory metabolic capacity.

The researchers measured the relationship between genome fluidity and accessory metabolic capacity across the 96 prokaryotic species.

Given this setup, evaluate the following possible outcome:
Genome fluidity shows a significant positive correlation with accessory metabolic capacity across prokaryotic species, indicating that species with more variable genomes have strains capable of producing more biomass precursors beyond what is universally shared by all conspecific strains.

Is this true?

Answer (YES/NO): YES